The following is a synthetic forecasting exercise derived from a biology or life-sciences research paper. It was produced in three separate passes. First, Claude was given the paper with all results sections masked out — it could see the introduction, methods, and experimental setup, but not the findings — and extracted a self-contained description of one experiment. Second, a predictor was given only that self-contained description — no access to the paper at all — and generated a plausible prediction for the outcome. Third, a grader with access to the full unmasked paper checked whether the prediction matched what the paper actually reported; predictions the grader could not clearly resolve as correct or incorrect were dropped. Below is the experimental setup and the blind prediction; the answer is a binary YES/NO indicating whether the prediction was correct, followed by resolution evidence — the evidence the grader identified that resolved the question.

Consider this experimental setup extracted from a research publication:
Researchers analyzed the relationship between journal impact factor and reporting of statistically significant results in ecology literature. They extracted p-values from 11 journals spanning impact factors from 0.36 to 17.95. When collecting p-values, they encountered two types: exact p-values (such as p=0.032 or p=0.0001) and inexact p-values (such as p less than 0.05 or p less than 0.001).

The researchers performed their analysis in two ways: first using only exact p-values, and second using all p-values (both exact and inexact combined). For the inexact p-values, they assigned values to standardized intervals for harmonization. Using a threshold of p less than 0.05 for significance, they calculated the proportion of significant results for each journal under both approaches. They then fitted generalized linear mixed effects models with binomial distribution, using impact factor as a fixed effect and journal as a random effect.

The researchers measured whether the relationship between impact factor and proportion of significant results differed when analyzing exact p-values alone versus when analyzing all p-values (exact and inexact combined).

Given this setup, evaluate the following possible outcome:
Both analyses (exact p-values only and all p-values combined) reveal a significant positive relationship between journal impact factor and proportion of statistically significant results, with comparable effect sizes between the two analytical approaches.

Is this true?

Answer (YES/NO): NO